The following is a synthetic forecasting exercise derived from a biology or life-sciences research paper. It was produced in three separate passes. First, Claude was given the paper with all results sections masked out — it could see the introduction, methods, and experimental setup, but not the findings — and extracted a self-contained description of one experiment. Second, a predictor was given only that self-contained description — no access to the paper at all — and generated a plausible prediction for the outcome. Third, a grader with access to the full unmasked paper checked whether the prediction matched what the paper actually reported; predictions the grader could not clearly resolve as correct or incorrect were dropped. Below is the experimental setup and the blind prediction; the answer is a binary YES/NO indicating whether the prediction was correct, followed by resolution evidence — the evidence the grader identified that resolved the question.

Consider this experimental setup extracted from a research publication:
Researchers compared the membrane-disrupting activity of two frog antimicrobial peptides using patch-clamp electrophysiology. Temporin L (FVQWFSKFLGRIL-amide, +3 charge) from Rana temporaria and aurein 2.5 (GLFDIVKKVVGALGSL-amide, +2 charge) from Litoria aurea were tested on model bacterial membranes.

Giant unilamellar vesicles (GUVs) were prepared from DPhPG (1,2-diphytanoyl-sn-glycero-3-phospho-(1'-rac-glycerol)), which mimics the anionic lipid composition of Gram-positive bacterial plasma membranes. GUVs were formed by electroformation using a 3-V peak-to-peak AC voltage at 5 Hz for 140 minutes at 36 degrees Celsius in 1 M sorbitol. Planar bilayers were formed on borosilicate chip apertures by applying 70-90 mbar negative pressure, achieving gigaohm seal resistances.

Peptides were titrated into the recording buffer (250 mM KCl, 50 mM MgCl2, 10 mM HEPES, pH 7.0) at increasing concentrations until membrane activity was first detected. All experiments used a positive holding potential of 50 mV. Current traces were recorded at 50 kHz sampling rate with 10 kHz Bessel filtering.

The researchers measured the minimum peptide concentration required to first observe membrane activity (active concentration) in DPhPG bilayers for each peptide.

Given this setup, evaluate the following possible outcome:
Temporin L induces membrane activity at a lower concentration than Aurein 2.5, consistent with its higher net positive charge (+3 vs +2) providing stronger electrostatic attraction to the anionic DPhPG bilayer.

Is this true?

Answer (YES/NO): NO